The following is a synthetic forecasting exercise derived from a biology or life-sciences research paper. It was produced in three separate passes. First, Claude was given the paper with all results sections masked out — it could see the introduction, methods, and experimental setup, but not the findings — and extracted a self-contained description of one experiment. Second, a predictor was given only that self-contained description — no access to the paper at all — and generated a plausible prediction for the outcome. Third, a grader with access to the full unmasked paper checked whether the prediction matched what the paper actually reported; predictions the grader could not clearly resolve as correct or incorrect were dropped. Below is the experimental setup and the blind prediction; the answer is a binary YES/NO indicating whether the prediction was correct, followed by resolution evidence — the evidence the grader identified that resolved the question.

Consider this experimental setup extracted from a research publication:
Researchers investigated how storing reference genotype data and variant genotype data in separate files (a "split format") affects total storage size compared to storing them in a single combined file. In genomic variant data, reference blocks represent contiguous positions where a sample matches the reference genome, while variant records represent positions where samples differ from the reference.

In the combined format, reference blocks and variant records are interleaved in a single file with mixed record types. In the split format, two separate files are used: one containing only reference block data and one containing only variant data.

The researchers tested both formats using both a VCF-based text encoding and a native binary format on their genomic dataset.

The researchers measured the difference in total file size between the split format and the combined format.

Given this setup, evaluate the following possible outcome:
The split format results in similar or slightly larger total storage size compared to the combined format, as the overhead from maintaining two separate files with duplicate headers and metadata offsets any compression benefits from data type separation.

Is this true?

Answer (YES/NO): NO